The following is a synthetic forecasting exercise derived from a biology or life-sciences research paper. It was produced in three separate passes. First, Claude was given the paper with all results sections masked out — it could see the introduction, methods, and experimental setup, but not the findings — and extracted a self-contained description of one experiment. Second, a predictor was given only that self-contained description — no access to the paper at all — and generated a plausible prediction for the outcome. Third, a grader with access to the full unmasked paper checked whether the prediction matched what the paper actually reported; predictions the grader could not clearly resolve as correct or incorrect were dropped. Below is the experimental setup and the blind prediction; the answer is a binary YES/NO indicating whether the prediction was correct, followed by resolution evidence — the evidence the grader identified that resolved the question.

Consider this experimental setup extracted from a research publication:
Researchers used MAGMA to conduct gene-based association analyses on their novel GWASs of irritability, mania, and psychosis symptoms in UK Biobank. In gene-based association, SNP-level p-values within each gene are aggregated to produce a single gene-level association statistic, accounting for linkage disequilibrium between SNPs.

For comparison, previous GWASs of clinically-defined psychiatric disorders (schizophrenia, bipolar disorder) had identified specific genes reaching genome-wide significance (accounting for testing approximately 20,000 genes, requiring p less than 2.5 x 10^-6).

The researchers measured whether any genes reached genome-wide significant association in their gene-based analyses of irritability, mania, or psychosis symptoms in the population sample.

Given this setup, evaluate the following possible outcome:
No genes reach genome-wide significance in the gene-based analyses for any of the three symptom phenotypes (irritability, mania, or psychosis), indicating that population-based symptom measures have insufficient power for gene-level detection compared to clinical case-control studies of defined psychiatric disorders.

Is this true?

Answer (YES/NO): NO